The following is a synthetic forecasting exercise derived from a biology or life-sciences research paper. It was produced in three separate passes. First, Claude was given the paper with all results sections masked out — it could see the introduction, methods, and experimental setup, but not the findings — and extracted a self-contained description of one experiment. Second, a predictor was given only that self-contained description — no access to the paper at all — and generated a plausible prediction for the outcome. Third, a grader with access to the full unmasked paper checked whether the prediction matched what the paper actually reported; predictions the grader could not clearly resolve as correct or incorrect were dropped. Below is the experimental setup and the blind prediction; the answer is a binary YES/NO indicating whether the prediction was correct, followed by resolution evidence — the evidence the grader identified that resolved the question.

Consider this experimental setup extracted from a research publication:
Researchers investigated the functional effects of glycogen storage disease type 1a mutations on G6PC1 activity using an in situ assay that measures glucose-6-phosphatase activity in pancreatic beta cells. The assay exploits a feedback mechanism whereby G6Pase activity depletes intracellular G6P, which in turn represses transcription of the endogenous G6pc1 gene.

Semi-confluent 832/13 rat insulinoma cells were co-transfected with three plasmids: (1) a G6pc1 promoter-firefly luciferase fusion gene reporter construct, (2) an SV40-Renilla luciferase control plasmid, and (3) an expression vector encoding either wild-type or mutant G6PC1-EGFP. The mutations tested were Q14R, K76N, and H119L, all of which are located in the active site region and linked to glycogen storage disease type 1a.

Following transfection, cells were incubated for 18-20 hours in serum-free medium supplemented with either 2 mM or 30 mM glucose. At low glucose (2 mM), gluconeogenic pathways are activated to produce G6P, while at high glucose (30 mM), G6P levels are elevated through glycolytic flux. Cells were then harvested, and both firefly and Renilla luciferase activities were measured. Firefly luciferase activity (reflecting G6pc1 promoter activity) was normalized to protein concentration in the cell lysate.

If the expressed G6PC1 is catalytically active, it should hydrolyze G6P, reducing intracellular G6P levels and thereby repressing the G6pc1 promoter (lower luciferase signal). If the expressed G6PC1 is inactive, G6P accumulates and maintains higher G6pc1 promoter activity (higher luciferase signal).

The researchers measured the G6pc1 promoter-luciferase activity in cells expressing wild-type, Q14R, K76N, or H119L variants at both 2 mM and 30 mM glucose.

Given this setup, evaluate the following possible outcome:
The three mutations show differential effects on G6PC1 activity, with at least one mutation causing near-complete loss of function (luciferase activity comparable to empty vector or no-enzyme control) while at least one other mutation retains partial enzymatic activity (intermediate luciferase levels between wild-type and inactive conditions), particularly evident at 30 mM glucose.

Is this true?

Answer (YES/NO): NO